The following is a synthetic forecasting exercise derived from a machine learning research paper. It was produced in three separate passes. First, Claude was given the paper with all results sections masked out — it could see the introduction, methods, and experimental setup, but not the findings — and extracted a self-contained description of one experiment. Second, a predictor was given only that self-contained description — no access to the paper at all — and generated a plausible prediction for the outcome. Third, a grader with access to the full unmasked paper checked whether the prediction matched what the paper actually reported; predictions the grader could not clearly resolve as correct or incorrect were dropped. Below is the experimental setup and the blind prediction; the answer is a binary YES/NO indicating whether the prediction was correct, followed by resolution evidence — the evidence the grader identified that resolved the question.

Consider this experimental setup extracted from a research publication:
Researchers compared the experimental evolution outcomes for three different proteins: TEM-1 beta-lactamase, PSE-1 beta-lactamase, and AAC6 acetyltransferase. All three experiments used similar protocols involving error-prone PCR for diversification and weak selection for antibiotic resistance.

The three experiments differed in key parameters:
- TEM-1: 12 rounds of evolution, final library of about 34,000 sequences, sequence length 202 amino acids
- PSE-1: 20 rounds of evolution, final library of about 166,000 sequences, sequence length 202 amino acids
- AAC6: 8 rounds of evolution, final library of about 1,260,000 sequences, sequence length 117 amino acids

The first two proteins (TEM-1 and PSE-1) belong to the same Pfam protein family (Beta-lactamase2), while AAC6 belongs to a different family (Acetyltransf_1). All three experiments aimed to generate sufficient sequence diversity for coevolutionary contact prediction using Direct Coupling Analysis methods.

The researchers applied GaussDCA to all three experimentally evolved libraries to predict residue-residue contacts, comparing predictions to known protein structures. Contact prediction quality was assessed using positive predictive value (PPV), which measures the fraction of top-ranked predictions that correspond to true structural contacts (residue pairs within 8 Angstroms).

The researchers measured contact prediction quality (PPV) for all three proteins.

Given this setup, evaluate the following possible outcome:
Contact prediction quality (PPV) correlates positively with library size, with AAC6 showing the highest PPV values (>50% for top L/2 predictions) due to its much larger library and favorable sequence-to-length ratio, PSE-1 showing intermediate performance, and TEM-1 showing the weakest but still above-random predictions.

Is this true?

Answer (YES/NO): NO